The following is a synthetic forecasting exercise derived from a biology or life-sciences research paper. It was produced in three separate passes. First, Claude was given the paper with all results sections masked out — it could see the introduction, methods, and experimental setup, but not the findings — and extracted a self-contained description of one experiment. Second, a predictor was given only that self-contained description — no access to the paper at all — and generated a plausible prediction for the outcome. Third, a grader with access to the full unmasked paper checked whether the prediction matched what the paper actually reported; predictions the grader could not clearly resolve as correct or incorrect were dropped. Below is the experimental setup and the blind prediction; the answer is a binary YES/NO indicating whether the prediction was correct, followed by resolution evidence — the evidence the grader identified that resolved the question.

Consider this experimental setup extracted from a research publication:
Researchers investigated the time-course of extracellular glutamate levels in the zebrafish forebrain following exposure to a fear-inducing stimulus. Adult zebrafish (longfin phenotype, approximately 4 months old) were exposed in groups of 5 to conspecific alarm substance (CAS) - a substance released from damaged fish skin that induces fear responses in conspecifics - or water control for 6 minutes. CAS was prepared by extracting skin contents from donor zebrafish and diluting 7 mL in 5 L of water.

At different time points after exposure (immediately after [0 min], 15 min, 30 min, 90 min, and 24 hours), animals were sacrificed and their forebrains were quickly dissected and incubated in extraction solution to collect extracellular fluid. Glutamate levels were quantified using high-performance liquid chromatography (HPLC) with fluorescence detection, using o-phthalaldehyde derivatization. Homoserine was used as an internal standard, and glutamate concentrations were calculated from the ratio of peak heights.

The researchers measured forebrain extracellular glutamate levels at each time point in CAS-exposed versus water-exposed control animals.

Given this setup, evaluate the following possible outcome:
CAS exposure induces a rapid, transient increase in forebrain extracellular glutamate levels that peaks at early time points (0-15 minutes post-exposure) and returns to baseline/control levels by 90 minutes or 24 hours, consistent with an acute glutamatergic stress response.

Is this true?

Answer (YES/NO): NO